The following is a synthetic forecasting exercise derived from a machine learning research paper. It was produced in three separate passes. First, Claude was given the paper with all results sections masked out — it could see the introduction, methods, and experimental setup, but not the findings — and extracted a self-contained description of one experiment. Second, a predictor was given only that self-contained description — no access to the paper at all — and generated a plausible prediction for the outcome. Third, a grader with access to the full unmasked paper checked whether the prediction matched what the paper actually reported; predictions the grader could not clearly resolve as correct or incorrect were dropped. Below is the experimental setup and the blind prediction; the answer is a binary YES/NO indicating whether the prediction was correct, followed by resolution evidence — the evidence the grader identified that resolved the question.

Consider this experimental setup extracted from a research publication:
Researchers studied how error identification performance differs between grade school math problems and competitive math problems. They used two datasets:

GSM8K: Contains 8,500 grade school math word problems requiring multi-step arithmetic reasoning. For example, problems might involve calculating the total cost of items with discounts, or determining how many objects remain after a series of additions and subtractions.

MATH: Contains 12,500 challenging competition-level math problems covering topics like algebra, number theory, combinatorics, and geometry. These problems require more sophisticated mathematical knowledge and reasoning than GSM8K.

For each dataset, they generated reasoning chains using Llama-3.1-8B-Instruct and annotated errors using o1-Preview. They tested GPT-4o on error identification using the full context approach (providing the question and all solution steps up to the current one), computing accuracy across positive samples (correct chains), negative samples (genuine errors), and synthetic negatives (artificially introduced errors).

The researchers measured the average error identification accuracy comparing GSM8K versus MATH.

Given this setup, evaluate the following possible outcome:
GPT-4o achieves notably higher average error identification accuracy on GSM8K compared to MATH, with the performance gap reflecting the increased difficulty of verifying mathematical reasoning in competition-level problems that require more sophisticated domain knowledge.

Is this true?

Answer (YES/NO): NO